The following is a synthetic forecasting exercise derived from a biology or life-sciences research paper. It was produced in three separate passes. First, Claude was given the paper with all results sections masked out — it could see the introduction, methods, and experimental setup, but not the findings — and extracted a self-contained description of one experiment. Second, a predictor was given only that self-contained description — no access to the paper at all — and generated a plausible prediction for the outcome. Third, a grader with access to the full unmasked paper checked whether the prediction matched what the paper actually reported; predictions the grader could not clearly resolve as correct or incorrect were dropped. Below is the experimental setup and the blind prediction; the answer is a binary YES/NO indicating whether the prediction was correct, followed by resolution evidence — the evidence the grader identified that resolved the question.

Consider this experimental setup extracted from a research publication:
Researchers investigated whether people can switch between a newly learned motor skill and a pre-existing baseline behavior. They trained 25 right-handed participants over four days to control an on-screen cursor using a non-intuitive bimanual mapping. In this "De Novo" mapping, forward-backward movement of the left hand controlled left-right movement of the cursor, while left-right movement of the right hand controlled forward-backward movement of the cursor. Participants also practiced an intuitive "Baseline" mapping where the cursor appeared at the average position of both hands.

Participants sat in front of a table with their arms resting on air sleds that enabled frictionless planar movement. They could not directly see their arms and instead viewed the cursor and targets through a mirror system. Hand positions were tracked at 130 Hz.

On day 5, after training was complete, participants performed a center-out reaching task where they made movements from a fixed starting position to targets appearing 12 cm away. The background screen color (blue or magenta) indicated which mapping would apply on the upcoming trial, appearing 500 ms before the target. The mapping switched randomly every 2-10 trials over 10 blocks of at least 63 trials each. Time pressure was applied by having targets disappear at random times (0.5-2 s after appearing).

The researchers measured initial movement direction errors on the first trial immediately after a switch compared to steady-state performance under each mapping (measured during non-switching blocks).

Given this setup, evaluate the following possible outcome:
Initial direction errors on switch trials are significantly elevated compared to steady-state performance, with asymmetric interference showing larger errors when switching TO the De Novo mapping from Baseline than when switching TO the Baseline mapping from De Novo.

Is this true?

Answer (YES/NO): NO